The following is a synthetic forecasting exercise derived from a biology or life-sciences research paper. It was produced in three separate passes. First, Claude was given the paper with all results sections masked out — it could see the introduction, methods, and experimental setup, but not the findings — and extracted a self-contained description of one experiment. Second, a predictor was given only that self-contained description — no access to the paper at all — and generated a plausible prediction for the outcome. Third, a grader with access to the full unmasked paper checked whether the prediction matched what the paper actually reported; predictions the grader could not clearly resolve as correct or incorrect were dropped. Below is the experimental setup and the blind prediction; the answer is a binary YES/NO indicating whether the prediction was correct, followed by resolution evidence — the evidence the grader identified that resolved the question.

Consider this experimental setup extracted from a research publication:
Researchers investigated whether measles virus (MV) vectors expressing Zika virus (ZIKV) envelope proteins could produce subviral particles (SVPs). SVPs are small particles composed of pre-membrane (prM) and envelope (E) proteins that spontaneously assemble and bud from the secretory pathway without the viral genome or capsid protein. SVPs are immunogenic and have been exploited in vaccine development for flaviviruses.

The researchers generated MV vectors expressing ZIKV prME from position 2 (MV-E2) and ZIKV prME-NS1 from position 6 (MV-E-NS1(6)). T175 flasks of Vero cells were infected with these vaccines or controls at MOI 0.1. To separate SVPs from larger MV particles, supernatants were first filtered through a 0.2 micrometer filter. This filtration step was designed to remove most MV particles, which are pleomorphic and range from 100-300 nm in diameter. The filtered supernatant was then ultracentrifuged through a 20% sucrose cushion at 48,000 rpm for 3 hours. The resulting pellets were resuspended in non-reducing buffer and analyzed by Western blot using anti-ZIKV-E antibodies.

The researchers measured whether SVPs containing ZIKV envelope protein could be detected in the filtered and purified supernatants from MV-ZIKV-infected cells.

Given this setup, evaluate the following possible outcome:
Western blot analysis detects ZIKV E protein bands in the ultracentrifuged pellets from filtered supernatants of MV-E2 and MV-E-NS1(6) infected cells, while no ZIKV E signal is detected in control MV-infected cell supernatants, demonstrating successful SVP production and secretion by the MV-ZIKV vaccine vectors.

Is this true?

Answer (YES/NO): YES